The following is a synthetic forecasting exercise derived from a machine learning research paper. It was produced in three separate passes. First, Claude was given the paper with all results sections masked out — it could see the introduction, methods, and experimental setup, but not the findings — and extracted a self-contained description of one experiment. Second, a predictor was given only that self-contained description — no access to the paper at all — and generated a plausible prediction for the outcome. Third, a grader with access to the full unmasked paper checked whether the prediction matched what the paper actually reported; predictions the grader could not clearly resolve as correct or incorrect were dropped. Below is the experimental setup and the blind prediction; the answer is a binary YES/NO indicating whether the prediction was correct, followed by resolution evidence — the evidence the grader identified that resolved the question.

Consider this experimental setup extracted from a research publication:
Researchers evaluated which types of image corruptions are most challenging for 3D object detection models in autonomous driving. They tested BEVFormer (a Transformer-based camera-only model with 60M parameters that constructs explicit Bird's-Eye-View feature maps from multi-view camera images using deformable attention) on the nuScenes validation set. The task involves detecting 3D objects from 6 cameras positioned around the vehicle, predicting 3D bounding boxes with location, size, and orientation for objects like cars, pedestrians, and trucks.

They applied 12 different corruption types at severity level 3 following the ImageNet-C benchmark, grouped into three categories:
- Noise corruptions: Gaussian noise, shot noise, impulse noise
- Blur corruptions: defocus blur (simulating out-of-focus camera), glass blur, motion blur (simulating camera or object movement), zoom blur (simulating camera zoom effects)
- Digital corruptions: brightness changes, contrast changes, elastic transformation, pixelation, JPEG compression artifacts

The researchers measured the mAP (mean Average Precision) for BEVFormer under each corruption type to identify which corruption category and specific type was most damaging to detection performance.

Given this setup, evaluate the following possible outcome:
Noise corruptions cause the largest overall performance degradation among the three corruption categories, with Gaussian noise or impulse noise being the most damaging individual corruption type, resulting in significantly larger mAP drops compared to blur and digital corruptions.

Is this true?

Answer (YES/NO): NO